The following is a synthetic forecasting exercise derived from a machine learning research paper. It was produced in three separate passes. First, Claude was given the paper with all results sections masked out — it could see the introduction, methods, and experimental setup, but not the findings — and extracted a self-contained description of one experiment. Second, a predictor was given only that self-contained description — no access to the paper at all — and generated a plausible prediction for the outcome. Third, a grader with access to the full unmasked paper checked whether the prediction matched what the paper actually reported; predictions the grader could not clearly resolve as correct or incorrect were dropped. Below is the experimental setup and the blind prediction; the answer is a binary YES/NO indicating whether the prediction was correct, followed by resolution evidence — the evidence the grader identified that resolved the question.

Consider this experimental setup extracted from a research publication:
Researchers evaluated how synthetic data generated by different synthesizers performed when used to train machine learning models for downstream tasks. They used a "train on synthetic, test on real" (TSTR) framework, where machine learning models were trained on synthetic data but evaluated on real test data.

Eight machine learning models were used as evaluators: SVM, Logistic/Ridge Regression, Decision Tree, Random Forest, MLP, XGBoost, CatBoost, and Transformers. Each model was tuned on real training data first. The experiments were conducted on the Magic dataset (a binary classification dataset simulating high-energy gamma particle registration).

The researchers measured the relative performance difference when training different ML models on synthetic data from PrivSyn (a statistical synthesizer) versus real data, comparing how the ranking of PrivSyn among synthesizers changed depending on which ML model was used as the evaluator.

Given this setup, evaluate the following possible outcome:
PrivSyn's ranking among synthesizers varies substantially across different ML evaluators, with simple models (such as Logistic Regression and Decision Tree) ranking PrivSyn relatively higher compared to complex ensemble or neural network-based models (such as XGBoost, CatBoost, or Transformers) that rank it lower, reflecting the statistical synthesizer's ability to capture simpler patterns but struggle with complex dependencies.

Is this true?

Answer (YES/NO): NO